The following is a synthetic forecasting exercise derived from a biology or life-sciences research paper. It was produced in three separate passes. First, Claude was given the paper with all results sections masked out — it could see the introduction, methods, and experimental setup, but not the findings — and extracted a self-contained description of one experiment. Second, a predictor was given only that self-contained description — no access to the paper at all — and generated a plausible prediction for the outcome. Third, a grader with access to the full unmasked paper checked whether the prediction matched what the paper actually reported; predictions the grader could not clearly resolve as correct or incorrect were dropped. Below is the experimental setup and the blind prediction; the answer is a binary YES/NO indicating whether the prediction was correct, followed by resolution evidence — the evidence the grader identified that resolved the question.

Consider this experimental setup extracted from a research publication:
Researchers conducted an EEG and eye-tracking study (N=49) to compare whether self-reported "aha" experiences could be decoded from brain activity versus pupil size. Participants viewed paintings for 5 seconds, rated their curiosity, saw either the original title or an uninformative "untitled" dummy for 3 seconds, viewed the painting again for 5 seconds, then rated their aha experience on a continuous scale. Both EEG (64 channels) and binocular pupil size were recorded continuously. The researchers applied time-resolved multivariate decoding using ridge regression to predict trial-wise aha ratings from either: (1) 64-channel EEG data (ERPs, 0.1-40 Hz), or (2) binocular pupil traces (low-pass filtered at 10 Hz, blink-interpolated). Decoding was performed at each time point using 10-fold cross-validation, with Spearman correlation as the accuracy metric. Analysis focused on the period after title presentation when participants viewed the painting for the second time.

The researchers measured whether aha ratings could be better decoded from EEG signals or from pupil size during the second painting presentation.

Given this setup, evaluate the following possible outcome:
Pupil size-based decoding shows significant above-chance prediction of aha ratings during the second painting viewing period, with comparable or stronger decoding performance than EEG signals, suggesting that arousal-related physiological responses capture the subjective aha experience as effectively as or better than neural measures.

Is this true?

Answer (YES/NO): YES